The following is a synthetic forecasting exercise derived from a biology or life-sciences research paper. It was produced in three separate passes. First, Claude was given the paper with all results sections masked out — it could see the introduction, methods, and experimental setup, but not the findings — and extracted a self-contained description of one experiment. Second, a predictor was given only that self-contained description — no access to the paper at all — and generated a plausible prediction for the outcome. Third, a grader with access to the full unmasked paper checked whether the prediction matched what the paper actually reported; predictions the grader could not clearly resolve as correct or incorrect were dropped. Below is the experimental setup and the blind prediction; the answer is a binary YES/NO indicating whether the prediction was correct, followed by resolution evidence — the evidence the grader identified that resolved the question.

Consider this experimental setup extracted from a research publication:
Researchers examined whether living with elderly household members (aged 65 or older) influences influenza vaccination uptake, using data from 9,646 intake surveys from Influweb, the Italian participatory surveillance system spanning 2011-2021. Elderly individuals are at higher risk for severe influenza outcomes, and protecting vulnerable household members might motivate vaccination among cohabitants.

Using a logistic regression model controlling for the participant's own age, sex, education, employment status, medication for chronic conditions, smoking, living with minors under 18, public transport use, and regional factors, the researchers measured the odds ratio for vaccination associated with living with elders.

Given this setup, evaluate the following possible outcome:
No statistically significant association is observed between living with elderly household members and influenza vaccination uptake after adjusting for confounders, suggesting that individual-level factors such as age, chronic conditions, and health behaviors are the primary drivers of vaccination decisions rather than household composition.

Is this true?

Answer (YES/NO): YES